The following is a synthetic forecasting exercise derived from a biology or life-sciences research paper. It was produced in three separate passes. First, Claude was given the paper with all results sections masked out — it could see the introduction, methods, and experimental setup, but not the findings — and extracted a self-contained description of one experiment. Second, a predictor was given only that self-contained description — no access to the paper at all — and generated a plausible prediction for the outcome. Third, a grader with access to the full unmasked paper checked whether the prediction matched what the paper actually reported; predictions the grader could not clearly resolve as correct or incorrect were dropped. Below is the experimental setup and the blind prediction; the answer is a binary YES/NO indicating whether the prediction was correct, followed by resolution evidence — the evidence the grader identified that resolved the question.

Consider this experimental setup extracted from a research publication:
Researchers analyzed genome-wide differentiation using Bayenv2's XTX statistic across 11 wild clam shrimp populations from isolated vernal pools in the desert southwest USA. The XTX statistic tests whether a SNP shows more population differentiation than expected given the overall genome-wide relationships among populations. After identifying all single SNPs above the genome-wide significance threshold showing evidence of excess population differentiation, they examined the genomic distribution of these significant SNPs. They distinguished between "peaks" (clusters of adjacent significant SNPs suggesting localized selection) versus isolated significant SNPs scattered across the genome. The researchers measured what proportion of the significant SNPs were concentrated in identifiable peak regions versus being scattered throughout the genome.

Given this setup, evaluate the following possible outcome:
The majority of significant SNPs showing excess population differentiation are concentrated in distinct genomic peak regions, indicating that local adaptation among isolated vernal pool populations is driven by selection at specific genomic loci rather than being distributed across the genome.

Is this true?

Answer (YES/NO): YES